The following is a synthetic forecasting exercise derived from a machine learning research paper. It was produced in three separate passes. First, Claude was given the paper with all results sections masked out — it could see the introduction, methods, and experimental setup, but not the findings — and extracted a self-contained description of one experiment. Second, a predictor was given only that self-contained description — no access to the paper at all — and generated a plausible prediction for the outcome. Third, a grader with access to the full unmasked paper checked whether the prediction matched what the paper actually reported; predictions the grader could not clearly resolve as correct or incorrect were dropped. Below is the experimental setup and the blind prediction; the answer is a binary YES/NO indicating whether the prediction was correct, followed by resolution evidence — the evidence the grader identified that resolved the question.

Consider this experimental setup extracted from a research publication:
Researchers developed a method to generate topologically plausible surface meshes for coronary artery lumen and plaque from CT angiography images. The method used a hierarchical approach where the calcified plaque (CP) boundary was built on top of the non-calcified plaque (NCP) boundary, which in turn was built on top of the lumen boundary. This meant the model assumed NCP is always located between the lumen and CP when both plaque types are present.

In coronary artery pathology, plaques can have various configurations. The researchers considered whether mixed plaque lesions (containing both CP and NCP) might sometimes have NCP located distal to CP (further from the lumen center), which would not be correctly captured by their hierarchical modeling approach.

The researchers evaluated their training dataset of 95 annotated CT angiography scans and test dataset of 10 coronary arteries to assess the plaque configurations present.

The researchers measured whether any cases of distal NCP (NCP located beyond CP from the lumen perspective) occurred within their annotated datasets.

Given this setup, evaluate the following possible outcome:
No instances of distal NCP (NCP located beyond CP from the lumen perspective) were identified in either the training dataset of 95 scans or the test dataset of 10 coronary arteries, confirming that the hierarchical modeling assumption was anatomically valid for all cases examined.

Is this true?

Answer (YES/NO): YES